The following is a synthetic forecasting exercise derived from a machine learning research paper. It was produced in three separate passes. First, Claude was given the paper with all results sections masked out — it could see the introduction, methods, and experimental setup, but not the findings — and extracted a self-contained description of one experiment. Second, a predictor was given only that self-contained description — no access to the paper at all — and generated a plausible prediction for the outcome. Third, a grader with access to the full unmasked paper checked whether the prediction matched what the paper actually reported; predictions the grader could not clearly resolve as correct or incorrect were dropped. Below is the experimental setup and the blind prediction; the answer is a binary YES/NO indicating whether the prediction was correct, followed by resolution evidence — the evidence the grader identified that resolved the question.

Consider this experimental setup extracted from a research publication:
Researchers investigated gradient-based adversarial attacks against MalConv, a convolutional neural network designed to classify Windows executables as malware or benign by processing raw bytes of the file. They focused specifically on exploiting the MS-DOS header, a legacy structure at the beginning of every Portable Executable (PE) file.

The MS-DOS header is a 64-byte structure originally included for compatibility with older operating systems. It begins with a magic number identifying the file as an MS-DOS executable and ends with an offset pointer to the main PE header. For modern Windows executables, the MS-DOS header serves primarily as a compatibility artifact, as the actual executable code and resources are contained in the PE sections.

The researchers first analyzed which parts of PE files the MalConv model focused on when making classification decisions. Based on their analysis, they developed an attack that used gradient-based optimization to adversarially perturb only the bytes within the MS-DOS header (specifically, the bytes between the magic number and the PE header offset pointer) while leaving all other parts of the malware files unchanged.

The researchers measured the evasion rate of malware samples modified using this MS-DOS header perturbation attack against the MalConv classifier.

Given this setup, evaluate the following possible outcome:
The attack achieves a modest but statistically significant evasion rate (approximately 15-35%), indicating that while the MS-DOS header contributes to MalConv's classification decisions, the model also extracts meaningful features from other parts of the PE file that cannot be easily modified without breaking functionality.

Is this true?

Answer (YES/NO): NO